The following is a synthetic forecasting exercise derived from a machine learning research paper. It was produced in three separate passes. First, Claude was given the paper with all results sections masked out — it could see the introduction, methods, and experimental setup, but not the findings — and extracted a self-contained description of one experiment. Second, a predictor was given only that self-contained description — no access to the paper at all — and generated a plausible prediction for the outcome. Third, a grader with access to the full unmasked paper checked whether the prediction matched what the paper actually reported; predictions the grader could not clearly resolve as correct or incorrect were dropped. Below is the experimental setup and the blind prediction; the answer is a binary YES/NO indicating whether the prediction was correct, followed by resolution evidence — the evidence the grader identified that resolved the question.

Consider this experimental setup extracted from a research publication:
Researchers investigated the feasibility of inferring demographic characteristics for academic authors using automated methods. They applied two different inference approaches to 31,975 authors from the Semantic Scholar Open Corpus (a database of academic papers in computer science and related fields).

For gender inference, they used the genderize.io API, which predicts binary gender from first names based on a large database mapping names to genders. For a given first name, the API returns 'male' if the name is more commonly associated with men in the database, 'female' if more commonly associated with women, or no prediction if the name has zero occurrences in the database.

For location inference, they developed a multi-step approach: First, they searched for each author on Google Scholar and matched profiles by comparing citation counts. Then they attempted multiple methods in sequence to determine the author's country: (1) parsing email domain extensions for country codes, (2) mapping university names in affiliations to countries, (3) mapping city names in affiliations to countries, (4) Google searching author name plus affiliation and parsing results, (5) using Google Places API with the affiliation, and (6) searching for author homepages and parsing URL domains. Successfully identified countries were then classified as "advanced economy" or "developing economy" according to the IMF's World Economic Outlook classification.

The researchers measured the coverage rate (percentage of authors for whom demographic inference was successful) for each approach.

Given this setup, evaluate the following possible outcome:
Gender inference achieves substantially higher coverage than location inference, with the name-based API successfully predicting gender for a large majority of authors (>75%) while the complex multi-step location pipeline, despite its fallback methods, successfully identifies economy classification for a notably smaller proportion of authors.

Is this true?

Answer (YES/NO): YES